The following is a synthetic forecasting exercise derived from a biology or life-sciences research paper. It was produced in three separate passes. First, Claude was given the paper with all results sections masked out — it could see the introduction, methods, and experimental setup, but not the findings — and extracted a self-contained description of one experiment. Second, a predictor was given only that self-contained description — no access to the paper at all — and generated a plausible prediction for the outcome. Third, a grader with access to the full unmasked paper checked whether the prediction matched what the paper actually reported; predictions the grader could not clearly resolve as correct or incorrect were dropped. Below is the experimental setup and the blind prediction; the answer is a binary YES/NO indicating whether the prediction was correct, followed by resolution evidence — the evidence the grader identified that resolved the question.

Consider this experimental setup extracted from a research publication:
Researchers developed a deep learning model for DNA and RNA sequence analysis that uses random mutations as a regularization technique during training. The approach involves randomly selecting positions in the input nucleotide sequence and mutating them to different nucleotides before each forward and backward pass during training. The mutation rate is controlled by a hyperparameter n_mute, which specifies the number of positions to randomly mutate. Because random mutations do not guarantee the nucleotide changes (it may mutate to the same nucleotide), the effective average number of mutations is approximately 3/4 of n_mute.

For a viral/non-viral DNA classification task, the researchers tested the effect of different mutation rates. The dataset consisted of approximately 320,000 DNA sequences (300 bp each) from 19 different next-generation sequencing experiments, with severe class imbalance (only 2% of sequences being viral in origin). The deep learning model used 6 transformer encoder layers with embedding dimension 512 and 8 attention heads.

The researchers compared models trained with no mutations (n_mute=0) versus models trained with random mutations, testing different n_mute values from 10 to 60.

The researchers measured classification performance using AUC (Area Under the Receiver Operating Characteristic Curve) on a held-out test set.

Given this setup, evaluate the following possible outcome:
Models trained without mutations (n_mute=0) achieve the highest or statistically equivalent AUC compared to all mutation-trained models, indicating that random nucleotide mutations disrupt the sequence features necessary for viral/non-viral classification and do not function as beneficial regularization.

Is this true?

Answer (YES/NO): NO